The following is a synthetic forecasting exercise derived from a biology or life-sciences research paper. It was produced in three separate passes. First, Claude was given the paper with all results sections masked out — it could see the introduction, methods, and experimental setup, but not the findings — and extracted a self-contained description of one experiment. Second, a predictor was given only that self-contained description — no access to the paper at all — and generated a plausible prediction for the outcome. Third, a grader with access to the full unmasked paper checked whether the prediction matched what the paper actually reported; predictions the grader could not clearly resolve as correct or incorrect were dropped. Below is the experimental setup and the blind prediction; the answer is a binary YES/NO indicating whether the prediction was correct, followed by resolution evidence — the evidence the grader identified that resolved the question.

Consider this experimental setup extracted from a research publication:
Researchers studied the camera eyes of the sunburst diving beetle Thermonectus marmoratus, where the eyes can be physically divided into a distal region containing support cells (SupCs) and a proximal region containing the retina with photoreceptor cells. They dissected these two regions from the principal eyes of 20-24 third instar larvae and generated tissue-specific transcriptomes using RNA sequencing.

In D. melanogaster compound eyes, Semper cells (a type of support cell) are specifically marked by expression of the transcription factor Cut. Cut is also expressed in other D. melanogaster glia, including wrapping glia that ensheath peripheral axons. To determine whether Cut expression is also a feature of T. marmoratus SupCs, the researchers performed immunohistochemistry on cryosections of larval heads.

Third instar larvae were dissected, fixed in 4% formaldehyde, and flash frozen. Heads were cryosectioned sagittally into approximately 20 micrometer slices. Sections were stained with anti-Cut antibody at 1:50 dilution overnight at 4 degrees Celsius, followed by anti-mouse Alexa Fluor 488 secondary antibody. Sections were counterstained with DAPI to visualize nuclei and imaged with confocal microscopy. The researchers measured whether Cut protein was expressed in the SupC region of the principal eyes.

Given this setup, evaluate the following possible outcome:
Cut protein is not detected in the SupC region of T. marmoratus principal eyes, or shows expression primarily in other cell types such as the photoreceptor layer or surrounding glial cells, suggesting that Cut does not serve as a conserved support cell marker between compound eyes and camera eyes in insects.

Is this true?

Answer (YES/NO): NO